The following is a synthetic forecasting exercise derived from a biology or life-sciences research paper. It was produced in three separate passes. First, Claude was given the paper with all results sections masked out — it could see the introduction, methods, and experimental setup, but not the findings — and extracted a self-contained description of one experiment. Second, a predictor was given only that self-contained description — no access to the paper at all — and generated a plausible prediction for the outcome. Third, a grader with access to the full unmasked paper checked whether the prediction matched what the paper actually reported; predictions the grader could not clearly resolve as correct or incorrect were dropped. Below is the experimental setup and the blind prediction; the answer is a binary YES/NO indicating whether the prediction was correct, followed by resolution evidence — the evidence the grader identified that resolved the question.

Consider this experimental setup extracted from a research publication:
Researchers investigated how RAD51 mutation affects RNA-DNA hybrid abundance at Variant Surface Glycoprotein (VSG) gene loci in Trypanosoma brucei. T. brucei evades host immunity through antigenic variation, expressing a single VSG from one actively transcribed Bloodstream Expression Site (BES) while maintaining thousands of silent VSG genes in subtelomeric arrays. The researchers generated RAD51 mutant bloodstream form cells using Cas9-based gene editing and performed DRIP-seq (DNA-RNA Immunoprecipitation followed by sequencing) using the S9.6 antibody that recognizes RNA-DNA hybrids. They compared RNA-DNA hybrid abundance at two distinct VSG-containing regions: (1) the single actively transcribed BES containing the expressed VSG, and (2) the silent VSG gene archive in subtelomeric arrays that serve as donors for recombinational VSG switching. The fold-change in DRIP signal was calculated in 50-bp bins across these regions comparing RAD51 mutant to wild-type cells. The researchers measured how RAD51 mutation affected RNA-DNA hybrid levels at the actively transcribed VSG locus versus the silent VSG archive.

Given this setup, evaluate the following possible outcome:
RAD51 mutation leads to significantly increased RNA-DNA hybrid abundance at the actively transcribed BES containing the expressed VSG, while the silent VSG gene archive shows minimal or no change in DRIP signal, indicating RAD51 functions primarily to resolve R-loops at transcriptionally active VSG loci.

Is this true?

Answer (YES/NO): NO